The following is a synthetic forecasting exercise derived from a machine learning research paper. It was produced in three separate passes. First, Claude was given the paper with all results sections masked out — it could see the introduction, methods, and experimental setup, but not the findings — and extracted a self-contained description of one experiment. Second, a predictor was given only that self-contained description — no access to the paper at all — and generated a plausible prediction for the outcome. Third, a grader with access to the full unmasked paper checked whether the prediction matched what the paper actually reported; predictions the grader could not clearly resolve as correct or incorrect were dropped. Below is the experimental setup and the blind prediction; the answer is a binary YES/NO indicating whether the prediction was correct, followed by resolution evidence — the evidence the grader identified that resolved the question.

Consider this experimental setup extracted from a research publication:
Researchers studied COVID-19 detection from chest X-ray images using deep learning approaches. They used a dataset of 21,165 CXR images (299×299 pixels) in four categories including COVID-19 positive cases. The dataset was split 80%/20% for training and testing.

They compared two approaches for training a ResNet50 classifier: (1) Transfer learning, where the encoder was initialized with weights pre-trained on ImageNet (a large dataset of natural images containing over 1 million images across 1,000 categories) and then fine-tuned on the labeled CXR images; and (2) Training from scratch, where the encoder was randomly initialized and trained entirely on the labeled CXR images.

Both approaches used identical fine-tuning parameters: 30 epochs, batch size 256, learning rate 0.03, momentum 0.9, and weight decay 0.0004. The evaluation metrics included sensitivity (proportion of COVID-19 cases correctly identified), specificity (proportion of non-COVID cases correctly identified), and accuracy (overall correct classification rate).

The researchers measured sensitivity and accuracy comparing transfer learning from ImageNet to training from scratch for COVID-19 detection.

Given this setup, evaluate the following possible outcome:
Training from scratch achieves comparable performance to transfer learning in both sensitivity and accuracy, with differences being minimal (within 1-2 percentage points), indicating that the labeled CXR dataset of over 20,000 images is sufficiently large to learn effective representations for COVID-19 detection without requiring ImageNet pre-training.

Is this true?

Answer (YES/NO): NO